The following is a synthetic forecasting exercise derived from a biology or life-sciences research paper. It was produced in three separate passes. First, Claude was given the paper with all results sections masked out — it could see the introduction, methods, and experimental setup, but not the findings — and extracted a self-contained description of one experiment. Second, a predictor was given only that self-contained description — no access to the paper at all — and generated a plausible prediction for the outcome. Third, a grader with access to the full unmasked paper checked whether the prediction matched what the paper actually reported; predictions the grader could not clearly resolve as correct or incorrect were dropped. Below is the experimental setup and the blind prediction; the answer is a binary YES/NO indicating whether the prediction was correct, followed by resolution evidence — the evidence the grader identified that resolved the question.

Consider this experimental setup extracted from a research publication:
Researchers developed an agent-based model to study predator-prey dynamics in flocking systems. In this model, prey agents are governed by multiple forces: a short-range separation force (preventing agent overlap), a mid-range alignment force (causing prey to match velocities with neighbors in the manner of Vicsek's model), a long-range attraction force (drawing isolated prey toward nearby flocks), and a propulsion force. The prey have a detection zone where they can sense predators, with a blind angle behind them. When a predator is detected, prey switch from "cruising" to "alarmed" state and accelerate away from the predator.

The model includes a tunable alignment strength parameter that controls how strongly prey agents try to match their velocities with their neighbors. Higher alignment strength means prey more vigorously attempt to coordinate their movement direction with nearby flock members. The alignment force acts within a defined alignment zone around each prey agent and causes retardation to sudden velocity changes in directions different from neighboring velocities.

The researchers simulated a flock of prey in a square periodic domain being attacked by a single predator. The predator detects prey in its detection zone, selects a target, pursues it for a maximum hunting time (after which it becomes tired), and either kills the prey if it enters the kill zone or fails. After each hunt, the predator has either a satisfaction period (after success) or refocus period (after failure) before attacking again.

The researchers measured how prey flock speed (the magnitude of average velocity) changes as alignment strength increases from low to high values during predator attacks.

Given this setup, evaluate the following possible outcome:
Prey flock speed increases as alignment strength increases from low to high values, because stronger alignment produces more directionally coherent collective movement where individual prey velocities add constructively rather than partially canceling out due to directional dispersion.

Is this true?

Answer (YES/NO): NO